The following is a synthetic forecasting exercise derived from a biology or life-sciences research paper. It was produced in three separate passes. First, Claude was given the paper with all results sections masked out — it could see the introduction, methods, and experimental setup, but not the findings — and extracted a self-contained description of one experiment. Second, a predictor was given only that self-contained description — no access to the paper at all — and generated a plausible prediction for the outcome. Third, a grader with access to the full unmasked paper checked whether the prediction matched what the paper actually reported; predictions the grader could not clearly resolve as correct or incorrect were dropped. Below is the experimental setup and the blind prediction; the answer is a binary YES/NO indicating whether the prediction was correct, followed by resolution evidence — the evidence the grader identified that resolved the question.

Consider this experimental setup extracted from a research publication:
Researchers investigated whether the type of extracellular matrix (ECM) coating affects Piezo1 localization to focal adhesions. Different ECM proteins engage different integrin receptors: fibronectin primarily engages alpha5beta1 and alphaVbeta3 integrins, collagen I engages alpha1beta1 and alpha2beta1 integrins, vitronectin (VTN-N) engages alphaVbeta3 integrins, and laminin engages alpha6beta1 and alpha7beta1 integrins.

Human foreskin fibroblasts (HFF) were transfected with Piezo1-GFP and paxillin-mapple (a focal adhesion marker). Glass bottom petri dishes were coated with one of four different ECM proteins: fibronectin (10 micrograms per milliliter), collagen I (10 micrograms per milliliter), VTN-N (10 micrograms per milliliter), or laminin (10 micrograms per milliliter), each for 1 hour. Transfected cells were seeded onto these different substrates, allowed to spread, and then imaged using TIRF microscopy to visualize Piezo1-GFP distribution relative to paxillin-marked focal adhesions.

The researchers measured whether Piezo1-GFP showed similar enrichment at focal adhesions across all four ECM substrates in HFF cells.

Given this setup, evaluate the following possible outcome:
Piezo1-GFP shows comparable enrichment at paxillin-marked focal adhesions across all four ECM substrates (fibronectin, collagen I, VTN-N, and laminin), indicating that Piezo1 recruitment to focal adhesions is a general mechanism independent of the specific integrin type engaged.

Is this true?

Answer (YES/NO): NO